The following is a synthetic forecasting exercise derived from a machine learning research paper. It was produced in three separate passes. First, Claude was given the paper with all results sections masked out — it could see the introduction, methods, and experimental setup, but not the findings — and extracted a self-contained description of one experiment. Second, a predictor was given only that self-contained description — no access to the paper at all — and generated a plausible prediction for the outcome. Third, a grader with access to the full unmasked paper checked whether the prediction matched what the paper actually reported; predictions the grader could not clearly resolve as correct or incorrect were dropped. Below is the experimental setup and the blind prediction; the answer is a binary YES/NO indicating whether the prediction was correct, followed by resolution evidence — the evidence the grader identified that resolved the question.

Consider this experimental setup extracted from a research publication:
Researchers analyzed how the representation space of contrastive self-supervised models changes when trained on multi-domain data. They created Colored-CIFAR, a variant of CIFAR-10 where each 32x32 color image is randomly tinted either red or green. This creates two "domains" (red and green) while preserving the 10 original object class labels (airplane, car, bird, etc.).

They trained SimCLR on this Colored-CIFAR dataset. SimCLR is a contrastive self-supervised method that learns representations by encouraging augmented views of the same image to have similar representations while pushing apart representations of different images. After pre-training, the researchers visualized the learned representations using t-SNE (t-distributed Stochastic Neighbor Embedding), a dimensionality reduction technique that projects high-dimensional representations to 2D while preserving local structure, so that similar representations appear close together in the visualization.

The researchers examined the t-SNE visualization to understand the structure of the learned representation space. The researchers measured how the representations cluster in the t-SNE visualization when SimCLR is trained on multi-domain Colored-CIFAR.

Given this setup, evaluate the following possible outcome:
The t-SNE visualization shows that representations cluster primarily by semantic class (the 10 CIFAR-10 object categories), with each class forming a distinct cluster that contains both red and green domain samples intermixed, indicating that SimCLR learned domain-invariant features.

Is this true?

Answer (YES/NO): NO